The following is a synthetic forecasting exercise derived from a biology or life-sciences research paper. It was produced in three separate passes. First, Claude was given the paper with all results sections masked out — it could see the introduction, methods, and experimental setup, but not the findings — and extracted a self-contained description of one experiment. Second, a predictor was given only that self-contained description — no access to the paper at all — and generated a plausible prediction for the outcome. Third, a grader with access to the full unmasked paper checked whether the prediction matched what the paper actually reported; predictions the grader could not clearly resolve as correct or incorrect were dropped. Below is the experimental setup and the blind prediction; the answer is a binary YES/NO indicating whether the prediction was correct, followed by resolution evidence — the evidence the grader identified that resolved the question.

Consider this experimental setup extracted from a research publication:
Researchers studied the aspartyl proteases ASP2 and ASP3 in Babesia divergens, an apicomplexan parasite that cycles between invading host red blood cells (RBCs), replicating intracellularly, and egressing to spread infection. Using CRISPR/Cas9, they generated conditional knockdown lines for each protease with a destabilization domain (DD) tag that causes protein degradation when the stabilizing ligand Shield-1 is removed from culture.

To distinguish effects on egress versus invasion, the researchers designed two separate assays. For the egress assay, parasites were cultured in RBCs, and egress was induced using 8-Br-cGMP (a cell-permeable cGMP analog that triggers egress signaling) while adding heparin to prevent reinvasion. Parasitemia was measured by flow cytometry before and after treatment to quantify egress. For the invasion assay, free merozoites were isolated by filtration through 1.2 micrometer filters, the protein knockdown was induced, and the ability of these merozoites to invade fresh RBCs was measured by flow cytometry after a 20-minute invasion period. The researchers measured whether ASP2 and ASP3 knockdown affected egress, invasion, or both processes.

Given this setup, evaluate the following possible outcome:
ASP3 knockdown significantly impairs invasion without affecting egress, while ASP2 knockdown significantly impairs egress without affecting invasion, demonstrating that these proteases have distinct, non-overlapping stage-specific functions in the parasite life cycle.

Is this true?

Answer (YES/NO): NO